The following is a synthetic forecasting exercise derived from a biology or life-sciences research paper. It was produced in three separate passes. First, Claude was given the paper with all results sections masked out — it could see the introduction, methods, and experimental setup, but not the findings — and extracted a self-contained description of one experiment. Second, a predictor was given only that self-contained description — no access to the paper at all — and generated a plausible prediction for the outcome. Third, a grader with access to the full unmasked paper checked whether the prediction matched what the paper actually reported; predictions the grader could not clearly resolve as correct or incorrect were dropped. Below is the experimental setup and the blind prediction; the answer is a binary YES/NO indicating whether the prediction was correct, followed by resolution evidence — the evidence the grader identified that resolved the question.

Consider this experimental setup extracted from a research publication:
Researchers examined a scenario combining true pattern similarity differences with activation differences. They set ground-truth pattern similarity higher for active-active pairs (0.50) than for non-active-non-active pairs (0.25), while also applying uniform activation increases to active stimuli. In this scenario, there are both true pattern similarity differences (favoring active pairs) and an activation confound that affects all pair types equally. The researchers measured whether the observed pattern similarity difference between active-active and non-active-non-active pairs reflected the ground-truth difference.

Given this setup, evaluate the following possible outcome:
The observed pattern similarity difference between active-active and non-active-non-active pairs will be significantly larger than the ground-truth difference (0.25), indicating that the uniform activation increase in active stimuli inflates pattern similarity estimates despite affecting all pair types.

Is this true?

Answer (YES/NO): NO